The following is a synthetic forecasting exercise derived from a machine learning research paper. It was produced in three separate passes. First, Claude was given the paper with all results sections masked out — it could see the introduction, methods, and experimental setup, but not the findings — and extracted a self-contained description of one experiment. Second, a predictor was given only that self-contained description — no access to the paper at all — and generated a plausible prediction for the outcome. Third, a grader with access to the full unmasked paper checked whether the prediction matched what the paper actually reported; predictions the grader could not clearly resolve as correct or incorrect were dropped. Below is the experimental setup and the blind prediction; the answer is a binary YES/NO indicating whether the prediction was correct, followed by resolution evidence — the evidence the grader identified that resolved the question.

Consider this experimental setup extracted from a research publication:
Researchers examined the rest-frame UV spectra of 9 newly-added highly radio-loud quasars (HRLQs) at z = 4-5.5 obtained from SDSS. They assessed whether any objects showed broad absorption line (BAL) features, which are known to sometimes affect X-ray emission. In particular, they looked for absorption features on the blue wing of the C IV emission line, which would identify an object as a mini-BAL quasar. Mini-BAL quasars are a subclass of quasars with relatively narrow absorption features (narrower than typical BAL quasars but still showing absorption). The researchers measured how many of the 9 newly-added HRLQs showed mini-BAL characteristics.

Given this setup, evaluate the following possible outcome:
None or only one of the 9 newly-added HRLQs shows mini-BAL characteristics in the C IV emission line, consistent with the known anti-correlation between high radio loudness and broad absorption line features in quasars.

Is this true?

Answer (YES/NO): YES